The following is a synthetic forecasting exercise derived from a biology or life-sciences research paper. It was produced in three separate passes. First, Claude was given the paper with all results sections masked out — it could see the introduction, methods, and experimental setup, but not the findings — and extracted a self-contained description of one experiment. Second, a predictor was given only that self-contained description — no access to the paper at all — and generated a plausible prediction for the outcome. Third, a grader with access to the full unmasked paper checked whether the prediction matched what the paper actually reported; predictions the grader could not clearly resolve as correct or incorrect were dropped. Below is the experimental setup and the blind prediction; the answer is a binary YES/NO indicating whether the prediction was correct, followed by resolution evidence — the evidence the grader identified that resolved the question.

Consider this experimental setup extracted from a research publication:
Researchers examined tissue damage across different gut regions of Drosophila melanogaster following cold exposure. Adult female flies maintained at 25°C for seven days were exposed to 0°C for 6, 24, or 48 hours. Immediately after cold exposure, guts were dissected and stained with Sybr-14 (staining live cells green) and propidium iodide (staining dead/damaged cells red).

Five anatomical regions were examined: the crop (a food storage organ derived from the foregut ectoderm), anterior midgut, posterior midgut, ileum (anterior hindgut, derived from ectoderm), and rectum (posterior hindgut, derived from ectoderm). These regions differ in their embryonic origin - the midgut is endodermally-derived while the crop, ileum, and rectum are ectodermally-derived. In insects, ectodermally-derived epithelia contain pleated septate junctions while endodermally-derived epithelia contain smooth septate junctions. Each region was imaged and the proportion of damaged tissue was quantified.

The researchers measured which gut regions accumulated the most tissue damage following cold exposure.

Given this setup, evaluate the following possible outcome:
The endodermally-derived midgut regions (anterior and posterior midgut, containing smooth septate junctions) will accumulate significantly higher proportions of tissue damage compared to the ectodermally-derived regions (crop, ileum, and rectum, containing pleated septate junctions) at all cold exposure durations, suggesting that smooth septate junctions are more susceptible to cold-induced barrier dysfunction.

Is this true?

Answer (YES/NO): NO